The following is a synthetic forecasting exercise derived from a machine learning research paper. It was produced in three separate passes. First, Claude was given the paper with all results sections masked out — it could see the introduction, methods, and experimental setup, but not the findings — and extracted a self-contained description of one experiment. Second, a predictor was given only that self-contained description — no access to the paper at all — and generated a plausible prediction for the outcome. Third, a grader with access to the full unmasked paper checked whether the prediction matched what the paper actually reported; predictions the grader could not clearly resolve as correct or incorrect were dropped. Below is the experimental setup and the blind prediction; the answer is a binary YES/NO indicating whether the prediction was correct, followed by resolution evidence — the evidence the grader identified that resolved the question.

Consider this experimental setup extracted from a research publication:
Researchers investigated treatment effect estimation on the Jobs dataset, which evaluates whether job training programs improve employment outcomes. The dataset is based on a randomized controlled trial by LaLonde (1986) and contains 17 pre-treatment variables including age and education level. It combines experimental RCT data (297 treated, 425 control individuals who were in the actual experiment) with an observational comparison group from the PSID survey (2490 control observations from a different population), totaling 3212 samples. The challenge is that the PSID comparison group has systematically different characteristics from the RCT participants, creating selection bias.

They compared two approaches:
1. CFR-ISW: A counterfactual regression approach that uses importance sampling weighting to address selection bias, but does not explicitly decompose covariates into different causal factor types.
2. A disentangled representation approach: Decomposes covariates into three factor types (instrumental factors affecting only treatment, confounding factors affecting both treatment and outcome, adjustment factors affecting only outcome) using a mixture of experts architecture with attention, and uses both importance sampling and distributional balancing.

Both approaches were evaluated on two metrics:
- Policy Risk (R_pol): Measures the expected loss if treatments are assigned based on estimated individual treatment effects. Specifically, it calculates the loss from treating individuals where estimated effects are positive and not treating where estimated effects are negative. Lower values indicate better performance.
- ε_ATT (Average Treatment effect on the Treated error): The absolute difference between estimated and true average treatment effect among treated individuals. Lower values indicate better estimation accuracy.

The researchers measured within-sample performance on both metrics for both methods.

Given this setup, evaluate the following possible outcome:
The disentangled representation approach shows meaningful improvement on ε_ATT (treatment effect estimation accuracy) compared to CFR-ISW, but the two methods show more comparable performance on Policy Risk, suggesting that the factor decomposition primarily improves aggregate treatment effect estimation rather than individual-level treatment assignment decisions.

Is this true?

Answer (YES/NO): NO